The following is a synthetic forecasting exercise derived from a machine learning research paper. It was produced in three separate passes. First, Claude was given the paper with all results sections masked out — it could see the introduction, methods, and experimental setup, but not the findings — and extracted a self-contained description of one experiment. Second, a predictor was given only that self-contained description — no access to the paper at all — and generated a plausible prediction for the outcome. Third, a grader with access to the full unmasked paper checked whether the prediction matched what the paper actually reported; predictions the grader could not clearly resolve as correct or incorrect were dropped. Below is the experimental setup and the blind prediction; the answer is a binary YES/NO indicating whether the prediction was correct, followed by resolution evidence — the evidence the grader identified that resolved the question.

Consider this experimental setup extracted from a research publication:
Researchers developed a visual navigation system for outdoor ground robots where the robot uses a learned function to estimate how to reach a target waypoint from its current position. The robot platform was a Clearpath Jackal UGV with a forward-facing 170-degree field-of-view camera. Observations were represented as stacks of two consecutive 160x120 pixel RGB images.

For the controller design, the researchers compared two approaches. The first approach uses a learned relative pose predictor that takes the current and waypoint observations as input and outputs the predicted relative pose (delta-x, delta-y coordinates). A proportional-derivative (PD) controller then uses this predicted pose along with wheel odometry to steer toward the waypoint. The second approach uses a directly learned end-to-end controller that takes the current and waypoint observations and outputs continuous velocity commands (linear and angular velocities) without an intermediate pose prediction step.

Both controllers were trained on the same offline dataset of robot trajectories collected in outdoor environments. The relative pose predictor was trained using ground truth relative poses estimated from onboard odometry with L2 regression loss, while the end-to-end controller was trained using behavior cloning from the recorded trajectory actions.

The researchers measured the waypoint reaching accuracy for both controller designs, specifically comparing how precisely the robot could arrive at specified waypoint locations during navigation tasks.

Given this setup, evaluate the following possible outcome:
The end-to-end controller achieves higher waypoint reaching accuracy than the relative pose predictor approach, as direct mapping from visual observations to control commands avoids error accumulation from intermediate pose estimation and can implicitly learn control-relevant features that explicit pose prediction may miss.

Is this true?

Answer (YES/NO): NO